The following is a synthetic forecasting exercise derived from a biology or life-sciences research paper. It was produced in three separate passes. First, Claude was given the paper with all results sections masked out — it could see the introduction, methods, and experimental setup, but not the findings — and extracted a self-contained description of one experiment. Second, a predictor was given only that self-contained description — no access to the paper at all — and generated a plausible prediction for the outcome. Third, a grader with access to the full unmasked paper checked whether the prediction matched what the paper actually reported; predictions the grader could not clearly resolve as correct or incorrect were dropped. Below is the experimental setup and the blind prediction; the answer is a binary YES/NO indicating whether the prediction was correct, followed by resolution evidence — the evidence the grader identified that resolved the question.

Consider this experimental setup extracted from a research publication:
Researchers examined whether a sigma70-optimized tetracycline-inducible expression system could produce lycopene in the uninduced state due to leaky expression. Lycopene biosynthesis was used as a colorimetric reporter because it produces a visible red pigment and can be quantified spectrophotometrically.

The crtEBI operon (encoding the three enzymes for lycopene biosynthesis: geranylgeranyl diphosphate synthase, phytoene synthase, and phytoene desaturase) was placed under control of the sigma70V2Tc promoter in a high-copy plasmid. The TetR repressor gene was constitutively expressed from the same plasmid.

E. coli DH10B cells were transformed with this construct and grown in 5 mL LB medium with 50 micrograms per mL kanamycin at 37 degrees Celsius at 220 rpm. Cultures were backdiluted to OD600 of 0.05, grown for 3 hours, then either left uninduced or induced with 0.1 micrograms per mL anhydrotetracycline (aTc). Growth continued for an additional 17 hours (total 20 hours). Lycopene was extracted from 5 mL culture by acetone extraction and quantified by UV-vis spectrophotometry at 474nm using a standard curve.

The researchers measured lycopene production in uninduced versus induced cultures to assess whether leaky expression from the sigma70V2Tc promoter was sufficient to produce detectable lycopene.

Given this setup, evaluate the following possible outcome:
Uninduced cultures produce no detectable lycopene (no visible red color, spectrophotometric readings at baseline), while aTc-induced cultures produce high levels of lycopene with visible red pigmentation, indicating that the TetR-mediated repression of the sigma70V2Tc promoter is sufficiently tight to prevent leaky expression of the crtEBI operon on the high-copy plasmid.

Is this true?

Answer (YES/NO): NO